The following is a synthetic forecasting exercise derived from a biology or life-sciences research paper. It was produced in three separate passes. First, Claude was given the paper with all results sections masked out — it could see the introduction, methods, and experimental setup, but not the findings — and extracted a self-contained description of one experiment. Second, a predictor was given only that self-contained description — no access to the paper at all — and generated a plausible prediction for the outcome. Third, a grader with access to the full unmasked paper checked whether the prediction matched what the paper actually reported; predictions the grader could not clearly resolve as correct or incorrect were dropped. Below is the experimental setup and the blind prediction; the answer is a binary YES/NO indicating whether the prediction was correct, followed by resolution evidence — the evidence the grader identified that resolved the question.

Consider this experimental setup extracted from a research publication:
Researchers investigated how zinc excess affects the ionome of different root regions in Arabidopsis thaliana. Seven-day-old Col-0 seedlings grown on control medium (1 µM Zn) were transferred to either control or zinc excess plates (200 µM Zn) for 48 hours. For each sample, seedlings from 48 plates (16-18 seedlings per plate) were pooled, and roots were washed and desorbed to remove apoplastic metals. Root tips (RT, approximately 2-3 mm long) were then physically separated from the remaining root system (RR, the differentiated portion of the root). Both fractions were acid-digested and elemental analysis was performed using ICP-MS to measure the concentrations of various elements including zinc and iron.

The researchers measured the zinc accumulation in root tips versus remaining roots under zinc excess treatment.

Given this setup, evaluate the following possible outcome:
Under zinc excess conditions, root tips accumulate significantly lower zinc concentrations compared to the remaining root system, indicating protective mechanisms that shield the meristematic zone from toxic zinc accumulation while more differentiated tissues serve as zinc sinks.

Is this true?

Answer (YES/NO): YES